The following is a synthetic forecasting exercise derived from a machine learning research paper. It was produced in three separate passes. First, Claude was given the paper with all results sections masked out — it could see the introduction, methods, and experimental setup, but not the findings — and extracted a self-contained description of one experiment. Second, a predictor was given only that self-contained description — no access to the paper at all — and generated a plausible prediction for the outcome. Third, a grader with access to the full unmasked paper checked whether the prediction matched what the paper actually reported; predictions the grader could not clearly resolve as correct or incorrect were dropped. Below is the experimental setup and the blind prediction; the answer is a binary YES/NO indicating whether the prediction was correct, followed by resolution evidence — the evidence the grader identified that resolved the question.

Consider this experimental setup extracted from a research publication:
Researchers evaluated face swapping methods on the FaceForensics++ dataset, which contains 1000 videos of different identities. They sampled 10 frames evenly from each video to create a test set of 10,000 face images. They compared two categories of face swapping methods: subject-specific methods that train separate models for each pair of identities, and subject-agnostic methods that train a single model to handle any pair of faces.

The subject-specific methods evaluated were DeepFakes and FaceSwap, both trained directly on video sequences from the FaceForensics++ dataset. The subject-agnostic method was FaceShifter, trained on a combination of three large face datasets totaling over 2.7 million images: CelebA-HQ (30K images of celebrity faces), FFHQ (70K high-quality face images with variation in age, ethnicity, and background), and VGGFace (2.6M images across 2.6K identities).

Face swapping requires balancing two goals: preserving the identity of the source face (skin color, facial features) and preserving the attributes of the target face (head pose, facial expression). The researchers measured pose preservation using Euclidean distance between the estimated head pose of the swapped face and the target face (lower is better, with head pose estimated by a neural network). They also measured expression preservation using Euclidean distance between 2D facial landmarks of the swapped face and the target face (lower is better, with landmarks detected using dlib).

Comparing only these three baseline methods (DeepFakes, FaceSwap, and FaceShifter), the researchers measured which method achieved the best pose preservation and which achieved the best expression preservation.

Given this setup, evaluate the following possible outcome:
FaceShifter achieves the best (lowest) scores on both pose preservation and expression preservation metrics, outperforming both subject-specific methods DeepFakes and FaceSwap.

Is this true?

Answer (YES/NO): NO